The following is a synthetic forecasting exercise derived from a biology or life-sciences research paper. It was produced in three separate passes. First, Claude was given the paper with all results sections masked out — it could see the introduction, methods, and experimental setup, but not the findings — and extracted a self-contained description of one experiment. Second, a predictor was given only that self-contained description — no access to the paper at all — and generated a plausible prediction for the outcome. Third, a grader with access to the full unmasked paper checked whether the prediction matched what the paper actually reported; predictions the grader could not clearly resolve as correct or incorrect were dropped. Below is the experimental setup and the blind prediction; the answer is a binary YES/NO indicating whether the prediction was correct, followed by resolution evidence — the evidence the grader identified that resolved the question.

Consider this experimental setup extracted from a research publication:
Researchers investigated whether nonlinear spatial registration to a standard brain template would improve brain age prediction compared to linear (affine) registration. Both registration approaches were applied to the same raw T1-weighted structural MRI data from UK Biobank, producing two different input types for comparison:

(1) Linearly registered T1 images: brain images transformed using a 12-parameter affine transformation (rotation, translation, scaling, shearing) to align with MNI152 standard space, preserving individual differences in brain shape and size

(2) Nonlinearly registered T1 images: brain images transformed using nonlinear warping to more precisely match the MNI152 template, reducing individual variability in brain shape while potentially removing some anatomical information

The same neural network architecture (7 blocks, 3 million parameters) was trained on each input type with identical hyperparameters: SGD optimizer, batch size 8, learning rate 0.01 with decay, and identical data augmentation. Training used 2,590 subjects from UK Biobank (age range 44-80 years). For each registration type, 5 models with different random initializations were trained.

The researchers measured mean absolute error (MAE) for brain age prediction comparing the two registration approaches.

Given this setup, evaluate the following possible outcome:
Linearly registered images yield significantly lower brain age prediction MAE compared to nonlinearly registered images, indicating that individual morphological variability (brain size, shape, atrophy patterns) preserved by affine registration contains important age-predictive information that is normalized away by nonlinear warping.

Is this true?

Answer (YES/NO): NO